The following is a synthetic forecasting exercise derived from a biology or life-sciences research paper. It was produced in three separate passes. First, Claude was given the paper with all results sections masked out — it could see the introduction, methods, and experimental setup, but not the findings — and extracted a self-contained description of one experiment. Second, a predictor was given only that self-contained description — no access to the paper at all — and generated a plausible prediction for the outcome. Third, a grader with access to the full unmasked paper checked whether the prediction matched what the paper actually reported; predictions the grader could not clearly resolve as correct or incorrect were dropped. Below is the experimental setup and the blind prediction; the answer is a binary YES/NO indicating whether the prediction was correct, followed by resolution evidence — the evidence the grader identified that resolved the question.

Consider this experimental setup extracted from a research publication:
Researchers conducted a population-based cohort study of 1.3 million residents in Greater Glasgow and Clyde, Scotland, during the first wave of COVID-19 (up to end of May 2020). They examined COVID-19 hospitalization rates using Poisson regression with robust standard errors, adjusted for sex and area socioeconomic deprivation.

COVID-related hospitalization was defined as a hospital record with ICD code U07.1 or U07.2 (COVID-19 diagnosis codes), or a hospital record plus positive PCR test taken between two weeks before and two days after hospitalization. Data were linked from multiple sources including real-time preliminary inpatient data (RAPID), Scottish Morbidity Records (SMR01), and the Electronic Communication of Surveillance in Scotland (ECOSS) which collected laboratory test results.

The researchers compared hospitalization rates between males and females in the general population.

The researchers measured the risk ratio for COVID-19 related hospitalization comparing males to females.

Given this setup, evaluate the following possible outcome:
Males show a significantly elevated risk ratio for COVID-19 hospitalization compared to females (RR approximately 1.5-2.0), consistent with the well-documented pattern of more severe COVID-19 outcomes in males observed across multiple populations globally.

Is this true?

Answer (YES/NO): NO